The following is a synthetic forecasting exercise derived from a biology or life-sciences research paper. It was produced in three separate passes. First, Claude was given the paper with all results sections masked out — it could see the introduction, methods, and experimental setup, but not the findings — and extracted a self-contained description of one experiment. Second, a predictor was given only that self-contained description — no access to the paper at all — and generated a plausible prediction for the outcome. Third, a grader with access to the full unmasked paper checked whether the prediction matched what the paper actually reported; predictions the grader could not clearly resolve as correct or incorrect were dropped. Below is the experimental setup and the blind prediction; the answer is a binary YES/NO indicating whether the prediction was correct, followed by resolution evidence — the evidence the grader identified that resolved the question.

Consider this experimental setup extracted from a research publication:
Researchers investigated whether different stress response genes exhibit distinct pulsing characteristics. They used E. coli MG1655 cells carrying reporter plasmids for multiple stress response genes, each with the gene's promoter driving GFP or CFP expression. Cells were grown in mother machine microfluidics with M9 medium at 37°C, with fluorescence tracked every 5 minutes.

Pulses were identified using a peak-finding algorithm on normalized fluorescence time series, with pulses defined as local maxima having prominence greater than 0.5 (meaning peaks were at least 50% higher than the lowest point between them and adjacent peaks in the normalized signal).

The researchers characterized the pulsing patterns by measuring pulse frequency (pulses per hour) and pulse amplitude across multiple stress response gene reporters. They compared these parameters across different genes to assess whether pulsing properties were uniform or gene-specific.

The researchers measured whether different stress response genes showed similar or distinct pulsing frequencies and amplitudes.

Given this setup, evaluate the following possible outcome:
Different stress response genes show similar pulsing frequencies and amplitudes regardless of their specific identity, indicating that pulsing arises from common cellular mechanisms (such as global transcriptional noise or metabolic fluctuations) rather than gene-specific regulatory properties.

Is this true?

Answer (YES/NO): NO